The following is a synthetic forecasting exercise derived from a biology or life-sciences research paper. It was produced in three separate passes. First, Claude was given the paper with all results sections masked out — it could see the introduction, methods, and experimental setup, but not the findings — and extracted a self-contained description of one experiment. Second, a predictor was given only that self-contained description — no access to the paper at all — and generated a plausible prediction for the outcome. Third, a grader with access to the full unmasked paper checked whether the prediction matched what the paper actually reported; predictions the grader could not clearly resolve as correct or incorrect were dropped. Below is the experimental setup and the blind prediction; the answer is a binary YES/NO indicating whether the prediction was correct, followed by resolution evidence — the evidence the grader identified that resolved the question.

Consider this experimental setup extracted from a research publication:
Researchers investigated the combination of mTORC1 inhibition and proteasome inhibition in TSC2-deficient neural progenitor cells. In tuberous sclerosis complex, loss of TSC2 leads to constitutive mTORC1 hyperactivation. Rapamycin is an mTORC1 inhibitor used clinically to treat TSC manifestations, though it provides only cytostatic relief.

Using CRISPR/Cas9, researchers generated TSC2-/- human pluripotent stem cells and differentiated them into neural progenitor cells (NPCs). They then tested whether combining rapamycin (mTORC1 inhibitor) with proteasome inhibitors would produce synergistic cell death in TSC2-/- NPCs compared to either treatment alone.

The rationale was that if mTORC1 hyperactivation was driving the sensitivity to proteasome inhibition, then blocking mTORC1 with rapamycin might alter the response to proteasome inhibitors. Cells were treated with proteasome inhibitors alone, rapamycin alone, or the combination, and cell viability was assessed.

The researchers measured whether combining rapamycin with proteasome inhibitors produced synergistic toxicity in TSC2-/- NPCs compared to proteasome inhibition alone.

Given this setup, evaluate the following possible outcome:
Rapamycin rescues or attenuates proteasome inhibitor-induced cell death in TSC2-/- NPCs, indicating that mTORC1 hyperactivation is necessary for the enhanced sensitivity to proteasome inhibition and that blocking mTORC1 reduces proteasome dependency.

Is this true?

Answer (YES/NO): NO